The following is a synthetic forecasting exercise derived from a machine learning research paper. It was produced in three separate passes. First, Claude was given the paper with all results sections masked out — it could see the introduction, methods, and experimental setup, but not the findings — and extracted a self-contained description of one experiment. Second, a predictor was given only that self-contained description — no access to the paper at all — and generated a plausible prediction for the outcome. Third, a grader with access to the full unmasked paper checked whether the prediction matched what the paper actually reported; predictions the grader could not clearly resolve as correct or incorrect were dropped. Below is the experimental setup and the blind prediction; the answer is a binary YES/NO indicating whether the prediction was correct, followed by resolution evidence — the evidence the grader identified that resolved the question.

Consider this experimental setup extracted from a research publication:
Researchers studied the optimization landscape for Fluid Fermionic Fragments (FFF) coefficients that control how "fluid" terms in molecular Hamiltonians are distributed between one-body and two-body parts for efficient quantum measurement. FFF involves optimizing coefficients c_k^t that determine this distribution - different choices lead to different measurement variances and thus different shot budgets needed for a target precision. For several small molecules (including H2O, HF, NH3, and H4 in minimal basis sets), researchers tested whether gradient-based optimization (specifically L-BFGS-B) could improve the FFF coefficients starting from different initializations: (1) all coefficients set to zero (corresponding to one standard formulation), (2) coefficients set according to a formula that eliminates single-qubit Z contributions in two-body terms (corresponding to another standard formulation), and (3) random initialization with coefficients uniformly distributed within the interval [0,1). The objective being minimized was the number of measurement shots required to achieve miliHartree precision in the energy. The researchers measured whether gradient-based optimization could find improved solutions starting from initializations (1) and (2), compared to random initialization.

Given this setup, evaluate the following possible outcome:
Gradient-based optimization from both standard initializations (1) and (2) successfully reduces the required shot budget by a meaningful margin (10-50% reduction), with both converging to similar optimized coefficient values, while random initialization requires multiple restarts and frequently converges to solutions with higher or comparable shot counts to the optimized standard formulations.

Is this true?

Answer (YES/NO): NO